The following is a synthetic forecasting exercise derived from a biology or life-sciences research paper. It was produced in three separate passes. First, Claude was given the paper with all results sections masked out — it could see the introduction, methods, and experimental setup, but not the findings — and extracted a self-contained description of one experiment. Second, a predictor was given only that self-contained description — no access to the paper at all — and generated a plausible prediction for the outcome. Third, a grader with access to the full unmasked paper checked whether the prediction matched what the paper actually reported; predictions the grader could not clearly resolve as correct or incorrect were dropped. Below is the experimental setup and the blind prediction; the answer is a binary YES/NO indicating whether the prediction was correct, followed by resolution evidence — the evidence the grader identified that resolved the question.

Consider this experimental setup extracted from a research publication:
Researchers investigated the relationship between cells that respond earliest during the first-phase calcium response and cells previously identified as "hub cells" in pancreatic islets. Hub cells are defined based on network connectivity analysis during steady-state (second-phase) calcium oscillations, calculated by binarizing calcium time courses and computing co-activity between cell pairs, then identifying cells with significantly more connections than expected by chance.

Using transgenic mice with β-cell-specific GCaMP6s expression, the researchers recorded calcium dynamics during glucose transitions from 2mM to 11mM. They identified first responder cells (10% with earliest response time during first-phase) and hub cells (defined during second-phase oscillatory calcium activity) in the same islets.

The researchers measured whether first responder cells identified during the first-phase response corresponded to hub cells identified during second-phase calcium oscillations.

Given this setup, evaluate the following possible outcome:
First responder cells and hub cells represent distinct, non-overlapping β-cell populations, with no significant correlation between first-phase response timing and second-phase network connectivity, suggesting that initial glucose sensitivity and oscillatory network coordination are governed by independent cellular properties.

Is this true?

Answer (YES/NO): YES